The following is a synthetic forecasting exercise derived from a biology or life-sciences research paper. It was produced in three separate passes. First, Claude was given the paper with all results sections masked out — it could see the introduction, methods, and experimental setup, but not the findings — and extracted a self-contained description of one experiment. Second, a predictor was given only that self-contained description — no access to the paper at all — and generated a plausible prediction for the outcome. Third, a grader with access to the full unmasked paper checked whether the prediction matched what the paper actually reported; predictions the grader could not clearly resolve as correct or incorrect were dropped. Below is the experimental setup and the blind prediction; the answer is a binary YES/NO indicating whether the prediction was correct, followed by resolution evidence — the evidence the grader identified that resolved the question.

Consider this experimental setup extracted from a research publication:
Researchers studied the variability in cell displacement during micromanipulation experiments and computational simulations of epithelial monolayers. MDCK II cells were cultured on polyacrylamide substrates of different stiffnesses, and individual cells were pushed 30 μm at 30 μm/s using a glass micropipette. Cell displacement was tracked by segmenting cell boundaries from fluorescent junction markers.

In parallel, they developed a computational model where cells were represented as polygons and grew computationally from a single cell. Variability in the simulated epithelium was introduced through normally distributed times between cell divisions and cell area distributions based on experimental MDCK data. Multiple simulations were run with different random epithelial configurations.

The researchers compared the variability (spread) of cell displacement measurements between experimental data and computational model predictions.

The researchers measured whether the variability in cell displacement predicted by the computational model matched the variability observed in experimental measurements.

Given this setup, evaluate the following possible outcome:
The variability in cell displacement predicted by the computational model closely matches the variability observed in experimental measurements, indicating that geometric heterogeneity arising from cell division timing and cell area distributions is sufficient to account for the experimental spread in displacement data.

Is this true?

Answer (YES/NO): NO